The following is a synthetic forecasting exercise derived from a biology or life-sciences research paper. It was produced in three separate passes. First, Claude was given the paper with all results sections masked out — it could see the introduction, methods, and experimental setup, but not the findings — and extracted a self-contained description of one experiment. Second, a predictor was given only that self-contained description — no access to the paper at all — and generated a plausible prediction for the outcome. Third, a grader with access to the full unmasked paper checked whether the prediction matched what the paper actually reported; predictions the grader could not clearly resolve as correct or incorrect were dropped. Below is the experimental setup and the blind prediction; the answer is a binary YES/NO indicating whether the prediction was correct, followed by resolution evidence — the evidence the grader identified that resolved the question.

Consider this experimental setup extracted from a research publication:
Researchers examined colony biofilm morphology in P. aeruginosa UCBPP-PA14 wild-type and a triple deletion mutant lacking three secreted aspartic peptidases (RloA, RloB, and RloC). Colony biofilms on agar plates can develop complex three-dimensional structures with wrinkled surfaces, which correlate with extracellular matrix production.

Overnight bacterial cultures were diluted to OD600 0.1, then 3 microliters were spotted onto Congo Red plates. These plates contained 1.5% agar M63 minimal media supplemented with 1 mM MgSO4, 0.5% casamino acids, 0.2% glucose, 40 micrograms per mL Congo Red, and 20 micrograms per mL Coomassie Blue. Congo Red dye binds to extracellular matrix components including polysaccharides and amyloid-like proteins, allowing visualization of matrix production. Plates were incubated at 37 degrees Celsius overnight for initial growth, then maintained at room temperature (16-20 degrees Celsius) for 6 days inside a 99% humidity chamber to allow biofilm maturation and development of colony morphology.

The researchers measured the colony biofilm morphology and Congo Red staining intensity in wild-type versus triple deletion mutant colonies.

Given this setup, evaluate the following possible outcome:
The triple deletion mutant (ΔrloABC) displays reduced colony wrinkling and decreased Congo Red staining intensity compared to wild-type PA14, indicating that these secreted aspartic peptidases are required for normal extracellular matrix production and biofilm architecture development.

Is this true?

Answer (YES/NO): YES